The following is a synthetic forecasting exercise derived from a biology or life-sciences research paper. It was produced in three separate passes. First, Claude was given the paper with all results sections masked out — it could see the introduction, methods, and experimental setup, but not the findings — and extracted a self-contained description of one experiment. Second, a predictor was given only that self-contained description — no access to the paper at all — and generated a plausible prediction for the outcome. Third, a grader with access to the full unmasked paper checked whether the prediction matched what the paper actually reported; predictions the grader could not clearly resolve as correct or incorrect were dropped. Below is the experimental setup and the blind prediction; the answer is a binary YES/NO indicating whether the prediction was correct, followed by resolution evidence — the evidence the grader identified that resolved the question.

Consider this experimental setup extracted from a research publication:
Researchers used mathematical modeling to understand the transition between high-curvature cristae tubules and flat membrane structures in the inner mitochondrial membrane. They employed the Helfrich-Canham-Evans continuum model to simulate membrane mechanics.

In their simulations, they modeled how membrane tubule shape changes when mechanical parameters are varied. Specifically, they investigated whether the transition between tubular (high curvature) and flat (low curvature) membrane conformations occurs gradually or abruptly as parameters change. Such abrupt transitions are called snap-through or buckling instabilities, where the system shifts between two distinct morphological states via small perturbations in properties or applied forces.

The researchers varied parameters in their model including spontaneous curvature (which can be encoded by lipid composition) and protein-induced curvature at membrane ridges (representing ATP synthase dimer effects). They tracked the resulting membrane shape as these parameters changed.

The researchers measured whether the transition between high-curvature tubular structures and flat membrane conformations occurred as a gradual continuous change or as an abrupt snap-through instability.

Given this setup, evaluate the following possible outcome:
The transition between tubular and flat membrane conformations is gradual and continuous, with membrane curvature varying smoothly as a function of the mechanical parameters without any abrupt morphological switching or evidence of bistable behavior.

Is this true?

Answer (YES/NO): NO